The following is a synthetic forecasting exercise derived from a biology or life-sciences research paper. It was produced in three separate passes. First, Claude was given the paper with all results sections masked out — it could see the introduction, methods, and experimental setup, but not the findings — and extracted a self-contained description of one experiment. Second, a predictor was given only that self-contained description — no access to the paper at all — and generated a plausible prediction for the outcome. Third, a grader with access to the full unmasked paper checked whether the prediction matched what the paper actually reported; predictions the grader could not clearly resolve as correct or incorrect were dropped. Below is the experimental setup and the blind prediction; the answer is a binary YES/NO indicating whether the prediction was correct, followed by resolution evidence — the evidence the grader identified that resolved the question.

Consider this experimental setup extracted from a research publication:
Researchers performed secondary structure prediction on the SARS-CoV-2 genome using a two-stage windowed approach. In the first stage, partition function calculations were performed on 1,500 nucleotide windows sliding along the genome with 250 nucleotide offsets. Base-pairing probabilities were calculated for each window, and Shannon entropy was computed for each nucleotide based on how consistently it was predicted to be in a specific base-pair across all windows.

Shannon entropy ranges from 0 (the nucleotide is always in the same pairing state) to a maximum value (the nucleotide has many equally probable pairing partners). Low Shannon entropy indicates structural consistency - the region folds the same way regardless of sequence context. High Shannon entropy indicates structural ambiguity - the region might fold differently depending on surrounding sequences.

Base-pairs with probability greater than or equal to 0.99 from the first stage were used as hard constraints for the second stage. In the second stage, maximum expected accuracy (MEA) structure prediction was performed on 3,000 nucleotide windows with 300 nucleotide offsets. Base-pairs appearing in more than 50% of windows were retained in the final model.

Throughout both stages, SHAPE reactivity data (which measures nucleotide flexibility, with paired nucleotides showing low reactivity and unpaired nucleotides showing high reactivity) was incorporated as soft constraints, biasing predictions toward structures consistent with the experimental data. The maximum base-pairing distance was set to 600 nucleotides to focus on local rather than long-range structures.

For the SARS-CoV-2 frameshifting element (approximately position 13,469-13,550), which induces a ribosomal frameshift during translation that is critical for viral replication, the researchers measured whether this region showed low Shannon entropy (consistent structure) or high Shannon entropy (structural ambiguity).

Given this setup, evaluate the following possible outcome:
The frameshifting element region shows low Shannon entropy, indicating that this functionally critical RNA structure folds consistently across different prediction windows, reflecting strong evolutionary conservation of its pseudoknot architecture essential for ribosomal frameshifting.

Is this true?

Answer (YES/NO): YES